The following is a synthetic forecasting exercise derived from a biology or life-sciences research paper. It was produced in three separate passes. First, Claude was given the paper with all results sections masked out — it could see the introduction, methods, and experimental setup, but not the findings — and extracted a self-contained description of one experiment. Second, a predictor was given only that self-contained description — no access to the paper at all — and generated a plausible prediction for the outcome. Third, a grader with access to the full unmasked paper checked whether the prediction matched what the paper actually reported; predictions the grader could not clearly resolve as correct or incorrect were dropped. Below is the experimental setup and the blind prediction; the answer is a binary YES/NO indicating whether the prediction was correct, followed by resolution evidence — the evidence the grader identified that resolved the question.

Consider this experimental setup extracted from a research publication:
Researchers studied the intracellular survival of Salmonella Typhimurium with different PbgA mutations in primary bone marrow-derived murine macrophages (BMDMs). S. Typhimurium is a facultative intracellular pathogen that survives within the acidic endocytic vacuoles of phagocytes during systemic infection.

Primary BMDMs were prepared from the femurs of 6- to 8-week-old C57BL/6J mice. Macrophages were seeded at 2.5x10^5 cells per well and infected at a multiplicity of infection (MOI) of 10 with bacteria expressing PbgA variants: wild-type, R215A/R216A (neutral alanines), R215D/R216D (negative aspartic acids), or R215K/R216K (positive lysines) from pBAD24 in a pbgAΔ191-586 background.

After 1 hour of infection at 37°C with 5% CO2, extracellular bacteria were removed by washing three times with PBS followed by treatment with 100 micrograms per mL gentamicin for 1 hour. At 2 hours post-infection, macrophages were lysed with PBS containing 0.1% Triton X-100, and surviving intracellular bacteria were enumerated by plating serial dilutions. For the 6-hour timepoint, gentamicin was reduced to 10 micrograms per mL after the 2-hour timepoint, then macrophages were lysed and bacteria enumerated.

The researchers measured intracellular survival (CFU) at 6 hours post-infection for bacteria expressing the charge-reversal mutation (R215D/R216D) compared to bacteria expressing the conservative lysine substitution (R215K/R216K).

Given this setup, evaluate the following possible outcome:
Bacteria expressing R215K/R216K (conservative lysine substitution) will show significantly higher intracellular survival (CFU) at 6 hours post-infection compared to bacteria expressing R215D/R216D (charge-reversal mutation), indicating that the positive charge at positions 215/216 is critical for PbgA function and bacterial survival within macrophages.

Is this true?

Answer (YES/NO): YES